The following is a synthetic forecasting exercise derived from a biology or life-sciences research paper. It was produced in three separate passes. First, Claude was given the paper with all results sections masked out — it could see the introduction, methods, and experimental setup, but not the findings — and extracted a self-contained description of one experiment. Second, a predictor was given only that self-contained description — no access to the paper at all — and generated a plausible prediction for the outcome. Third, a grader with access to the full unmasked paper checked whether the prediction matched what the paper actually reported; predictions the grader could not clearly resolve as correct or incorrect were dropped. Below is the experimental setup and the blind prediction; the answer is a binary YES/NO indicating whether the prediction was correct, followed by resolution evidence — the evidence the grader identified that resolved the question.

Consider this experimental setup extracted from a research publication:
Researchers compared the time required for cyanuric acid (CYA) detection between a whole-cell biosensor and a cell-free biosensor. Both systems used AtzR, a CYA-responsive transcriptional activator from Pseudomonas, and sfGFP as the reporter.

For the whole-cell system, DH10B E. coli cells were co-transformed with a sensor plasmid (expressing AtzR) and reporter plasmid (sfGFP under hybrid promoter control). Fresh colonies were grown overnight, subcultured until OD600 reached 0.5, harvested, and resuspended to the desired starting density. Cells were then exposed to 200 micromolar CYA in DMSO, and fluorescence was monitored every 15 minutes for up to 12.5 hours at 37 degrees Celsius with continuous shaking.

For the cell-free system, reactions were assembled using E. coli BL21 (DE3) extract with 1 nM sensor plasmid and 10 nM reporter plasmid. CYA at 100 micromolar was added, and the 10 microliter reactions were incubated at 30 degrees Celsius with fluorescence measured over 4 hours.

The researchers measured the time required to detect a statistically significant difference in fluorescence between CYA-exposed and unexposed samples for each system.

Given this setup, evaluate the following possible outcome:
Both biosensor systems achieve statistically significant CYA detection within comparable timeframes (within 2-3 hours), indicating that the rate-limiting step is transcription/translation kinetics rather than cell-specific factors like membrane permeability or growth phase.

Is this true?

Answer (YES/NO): NO